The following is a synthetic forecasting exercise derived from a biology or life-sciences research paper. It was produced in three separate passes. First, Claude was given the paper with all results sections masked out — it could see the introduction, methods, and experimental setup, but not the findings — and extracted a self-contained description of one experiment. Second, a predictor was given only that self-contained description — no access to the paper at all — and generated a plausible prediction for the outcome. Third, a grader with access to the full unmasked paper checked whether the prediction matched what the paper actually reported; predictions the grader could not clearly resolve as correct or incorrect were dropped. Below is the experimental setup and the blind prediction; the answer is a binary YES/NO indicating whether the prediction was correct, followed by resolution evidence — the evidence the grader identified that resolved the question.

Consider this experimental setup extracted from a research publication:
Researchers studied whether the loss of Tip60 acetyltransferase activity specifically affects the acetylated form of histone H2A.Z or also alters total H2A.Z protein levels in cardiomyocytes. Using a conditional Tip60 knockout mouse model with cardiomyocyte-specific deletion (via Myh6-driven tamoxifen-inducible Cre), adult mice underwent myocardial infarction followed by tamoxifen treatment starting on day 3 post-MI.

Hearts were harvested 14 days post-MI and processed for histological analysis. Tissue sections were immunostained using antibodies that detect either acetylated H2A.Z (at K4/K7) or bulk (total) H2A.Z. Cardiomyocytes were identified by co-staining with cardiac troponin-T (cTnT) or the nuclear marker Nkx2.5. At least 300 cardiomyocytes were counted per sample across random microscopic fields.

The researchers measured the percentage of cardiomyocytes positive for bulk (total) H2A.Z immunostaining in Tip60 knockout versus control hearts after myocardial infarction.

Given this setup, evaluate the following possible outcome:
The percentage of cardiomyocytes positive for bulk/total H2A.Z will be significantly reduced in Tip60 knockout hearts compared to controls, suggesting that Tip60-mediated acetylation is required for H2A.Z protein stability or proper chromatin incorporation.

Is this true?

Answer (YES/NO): NO